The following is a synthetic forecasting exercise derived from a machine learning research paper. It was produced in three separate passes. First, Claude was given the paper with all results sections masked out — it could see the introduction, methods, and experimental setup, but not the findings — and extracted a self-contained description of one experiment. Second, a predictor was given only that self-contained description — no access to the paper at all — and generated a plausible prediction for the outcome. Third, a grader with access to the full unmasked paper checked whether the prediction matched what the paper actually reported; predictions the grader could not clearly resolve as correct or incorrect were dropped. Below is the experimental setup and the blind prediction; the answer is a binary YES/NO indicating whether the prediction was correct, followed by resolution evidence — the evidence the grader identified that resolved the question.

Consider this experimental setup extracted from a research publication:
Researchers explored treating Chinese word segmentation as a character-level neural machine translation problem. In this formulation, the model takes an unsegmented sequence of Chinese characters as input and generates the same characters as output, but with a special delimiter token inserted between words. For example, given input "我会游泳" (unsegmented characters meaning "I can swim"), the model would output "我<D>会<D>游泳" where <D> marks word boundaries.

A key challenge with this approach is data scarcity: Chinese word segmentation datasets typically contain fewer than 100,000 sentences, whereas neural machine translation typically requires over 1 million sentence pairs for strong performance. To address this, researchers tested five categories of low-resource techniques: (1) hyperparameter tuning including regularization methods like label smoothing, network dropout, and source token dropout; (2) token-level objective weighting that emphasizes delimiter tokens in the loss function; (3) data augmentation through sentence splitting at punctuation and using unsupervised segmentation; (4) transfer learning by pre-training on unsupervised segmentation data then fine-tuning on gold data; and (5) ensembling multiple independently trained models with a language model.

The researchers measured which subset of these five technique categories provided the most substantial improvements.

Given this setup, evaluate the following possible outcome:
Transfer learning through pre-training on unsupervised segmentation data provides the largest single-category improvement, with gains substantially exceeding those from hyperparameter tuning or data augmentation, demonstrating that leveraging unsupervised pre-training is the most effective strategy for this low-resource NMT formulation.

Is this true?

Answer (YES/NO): NO